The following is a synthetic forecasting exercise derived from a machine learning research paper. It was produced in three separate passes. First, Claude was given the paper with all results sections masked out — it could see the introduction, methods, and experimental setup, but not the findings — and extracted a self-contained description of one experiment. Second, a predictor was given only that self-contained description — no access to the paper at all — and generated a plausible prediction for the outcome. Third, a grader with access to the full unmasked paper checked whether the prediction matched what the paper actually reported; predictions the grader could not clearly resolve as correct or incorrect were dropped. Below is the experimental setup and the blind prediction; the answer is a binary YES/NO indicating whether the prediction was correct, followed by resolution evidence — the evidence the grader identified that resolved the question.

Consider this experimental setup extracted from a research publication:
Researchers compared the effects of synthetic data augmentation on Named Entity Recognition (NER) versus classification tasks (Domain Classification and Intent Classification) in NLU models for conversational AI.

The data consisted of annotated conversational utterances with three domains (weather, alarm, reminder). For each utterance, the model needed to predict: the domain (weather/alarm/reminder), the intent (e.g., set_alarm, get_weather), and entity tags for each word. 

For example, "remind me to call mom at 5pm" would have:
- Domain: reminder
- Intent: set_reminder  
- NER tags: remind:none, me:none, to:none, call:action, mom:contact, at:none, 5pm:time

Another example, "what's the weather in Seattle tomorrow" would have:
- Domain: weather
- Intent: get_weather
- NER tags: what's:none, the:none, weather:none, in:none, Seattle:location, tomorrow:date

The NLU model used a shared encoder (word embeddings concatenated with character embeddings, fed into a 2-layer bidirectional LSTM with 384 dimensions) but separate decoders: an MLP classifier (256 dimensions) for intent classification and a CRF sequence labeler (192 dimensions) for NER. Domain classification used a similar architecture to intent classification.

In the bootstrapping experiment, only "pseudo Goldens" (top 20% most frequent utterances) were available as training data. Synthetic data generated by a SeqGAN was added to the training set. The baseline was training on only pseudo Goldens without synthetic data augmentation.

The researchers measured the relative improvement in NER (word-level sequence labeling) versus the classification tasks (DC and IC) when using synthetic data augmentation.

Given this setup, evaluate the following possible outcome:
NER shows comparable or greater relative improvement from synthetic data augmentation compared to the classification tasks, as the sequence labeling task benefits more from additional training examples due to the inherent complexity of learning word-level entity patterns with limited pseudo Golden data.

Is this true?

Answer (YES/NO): NO